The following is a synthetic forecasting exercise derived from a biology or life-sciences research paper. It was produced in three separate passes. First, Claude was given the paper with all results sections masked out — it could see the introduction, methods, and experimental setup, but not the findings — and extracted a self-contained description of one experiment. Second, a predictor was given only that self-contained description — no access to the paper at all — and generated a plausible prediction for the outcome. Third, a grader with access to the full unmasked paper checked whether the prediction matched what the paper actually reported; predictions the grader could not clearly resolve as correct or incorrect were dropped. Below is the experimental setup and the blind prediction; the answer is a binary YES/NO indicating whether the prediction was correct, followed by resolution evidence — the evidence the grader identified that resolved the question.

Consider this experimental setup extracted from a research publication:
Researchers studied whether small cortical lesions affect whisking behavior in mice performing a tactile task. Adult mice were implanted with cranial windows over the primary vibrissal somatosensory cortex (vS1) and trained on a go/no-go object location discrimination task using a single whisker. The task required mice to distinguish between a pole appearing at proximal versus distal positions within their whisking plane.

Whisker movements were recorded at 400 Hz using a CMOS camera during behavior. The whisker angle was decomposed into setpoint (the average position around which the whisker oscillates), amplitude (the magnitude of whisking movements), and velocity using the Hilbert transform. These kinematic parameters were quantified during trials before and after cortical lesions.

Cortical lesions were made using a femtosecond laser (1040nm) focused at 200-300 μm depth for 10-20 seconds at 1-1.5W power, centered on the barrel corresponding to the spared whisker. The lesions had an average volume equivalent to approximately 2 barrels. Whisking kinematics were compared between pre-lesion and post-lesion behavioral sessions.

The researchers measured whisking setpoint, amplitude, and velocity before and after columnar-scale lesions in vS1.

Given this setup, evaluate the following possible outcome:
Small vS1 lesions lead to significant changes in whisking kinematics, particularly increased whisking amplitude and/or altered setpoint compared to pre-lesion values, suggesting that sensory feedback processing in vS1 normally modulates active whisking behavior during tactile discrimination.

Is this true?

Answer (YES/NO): NO